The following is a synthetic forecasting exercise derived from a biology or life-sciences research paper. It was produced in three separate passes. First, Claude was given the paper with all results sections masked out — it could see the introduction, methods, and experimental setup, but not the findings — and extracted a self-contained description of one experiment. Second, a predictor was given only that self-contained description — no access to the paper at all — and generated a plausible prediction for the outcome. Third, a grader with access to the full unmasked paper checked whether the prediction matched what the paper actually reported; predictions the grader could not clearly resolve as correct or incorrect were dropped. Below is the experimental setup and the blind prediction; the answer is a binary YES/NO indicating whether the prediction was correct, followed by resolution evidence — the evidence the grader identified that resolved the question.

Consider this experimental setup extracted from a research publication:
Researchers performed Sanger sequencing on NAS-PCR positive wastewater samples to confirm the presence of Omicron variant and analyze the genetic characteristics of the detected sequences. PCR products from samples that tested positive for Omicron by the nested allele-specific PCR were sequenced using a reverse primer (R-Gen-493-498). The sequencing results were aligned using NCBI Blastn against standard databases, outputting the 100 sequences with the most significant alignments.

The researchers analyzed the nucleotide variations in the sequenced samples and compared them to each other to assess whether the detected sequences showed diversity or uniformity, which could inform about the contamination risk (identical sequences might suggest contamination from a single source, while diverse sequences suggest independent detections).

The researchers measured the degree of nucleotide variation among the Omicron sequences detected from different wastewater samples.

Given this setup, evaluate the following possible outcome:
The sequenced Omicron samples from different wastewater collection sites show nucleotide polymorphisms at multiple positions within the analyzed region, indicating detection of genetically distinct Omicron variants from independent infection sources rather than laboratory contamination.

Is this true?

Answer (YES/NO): YES